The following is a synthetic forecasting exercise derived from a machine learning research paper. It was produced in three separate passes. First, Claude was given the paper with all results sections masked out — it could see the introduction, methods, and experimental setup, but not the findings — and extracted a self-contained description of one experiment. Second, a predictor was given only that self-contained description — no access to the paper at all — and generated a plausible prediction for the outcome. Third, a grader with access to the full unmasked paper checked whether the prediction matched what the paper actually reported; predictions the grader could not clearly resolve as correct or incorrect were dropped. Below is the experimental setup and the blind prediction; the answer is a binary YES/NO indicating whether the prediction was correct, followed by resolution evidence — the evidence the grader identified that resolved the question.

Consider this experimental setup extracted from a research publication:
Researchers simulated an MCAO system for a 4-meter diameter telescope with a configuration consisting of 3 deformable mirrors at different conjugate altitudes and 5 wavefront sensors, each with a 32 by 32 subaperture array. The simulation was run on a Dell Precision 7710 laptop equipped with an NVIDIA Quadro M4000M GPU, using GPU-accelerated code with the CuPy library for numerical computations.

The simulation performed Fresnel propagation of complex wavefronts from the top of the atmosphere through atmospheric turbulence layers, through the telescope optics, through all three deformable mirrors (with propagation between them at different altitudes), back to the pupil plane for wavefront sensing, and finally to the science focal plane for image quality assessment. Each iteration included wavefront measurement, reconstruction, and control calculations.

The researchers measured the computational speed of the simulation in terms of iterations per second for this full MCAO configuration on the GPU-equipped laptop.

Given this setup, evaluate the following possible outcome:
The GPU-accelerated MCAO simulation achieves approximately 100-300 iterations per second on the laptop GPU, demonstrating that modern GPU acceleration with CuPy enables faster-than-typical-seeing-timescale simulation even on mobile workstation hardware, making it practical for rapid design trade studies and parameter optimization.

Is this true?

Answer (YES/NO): NO